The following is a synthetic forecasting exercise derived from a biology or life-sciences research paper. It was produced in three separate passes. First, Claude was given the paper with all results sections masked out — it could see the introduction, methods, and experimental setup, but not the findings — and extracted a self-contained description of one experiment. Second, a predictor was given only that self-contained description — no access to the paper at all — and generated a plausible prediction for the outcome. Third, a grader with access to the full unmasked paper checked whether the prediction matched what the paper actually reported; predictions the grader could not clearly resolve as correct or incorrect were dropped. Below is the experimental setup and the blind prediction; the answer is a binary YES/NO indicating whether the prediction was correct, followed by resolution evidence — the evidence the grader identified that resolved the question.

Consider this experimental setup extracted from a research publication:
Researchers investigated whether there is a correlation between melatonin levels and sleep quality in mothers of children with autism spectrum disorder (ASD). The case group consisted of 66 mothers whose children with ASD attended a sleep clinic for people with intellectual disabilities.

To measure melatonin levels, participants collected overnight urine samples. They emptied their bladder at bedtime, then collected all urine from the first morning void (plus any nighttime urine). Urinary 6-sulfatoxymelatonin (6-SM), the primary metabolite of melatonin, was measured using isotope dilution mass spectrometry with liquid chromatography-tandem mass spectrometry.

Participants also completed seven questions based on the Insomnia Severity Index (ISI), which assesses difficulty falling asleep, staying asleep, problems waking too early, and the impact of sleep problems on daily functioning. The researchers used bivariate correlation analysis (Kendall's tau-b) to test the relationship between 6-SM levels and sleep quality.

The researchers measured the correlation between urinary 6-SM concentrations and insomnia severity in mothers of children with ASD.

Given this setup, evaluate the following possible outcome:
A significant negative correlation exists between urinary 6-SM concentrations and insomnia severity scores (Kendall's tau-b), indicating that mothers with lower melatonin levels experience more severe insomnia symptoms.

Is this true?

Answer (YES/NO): NO